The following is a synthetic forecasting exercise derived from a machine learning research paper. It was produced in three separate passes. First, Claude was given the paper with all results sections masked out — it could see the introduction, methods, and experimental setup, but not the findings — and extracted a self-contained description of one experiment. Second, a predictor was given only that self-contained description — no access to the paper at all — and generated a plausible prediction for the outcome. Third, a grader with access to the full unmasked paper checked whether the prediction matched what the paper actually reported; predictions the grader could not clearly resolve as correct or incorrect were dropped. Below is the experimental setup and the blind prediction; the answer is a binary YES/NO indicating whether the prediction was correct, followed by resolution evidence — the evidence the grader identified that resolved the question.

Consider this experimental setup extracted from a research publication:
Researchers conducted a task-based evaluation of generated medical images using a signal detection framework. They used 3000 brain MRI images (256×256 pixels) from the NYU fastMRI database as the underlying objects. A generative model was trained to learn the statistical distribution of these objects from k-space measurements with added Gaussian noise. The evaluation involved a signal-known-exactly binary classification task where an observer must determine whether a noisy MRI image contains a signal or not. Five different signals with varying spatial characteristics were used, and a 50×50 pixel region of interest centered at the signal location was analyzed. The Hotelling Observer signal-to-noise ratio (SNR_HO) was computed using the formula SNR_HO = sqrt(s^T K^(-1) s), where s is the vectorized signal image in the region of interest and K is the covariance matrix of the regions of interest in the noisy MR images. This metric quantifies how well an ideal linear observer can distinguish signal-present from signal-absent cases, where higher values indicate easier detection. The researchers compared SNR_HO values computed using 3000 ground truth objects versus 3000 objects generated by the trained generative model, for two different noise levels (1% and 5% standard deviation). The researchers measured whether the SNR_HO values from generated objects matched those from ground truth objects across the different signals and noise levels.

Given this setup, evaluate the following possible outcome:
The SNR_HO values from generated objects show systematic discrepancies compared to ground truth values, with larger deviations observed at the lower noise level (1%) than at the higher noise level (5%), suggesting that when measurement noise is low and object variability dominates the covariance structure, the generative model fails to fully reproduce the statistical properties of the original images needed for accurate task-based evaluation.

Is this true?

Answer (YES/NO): YES